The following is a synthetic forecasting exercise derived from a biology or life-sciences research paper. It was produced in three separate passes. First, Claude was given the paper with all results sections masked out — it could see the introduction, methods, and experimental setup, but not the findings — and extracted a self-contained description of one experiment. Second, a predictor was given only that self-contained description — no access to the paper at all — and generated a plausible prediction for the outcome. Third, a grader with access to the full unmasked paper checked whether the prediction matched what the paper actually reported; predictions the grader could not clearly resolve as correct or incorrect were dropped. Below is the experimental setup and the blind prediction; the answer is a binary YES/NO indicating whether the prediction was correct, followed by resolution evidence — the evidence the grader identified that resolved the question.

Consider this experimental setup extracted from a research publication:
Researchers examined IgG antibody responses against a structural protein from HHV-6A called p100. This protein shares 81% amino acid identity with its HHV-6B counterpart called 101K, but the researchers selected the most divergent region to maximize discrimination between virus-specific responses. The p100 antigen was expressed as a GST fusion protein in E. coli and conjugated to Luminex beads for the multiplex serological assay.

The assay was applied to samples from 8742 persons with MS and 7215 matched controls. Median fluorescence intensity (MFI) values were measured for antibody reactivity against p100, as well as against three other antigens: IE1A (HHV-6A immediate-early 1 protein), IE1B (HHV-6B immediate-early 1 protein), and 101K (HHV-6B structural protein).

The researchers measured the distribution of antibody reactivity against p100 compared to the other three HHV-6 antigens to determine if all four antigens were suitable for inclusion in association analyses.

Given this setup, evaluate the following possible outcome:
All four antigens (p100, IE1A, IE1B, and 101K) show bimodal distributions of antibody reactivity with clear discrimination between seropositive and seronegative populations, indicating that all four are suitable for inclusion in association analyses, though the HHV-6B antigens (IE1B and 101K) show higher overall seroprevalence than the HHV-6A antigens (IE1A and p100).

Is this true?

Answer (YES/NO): NO